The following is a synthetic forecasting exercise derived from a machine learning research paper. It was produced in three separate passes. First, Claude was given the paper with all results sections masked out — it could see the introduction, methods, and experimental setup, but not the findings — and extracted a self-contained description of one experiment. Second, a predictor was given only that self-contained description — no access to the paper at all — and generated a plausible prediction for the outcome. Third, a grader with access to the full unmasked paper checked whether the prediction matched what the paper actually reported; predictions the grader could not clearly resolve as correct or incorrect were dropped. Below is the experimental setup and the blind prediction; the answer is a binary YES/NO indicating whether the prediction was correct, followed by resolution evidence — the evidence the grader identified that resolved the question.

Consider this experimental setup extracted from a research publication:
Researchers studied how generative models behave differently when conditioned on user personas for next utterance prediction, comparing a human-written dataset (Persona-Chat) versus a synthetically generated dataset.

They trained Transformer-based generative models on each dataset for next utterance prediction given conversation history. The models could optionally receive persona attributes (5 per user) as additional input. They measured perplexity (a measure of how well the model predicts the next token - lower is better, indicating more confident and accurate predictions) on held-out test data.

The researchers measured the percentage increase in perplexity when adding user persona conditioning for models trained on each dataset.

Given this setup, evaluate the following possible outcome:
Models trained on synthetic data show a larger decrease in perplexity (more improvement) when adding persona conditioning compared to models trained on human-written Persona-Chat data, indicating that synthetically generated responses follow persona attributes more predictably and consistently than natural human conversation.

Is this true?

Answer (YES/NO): NO